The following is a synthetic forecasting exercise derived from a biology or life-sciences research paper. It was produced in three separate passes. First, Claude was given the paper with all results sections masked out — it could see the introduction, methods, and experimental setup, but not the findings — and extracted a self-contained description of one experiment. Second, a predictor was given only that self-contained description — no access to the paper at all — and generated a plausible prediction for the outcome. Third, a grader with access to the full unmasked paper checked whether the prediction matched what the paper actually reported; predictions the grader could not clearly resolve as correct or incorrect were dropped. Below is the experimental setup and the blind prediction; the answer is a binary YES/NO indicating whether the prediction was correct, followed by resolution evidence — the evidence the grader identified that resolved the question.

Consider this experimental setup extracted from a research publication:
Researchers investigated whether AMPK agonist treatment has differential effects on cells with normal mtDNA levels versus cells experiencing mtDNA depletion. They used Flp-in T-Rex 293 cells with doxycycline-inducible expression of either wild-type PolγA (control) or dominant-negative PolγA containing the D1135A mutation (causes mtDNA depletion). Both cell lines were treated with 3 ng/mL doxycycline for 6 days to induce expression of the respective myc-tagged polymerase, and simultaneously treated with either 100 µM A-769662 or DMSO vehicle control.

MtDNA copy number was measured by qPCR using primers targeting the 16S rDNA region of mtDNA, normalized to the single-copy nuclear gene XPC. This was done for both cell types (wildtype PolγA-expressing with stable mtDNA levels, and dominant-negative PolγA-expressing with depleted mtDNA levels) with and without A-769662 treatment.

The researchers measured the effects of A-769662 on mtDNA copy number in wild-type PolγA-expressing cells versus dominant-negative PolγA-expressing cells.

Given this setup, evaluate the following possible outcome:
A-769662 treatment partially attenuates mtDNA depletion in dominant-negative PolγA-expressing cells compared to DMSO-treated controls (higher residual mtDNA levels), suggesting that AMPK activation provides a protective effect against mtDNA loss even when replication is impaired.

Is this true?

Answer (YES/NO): YES